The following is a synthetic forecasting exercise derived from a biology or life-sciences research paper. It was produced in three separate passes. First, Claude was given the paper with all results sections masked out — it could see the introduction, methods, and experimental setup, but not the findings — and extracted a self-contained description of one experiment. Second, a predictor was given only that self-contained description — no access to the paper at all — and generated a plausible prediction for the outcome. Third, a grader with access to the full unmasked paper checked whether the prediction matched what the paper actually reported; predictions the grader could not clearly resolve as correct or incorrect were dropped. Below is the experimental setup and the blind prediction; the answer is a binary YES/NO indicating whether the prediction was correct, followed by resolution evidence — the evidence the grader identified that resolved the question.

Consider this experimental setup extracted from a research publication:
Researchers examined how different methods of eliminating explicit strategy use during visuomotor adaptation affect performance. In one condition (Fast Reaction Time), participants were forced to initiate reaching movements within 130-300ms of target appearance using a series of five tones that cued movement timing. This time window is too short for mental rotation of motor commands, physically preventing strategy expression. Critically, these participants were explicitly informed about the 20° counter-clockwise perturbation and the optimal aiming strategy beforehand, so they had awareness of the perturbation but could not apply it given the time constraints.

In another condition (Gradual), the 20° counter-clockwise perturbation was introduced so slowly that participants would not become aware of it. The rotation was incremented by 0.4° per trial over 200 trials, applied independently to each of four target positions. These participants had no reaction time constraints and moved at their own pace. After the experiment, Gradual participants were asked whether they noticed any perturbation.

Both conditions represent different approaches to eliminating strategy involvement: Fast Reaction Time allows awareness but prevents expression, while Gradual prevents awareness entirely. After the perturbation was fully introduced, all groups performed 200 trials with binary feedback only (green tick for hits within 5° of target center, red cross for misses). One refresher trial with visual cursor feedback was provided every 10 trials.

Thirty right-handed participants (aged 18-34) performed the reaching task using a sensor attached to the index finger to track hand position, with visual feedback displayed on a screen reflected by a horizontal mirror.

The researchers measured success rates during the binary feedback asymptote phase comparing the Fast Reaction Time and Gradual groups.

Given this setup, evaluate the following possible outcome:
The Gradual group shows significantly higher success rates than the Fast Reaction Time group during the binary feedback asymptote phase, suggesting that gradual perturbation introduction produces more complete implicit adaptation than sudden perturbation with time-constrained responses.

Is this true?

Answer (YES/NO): NO